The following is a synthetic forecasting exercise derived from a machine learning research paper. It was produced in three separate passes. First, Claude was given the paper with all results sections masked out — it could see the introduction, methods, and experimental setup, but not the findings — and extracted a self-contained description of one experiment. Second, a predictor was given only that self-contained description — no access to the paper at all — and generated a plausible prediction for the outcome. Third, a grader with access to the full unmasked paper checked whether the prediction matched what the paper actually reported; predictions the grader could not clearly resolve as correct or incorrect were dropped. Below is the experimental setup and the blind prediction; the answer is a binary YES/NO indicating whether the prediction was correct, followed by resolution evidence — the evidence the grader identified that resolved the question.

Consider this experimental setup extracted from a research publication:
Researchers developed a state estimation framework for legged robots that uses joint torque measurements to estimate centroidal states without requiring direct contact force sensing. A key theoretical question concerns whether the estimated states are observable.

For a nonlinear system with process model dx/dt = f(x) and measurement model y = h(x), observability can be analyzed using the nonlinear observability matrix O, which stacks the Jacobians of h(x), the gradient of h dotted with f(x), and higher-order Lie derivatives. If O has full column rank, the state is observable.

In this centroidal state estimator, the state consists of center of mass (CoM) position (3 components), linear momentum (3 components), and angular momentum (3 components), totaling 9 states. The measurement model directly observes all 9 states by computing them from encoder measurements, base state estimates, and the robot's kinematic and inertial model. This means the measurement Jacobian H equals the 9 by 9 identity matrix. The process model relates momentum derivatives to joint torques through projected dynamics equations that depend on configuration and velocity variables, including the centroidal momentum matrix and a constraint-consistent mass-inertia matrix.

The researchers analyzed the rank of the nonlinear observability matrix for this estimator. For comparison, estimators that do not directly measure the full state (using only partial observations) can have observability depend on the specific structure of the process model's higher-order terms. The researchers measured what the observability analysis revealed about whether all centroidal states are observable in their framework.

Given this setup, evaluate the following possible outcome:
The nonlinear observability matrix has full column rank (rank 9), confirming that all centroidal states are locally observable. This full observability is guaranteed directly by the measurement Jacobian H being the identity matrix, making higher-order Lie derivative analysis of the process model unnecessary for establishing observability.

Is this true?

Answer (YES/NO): YES